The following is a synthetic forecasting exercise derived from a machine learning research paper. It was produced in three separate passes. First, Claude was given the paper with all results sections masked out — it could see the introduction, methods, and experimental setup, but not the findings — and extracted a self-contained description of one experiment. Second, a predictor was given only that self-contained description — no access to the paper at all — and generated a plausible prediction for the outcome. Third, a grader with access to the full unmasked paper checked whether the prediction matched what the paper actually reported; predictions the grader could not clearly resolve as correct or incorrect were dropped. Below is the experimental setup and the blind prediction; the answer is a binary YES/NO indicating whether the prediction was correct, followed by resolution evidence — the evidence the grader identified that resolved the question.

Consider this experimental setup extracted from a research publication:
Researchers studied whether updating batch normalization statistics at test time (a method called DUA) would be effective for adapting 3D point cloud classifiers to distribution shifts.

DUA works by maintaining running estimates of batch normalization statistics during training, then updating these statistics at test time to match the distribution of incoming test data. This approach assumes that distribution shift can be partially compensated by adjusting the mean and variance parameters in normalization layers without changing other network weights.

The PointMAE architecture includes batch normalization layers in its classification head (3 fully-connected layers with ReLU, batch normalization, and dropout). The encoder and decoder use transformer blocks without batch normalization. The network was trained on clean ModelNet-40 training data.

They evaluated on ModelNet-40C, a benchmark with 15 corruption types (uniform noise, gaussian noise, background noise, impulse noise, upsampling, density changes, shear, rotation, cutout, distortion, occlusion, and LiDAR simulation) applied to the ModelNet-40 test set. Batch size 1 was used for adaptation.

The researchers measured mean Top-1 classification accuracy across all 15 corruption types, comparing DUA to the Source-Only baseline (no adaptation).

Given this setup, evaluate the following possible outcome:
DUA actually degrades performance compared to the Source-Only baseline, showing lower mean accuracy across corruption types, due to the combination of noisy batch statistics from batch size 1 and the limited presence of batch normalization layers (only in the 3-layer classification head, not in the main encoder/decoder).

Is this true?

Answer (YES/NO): NO